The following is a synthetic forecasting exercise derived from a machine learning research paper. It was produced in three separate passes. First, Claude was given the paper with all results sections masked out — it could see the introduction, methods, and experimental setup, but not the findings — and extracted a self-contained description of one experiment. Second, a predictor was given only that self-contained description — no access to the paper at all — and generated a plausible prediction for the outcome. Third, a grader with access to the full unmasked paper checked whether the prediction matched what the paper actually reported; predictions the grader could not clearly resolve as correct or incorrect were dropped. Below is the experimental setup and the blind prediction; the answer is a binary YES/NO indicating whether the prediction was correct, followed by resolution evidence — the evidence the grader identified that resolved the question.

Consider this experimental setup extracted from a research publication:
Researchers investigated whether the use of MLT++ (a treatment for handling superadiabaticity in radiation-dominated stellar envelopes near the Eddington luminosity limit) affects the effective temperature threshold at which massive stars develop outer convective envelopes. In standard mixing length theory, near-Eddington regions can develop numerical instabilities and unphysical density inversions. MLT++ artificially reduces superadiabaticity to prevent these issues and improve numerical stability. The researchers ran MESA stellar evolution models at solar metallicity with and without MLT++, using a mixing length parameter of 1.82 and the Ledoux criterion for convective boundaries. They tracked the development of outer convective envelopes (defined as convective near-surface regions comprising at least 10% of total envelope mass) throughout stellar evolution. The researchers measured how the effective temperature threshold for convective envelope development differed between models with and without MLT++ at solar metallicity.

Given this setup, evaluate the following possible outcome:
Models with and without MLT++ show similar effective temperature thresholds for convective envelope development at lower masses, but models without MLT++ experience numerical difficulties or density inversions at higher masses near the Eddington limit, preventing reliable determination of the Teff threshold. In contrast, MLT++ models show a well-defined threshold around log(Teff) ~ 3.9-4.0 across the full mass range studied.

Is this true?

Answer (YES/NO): NO